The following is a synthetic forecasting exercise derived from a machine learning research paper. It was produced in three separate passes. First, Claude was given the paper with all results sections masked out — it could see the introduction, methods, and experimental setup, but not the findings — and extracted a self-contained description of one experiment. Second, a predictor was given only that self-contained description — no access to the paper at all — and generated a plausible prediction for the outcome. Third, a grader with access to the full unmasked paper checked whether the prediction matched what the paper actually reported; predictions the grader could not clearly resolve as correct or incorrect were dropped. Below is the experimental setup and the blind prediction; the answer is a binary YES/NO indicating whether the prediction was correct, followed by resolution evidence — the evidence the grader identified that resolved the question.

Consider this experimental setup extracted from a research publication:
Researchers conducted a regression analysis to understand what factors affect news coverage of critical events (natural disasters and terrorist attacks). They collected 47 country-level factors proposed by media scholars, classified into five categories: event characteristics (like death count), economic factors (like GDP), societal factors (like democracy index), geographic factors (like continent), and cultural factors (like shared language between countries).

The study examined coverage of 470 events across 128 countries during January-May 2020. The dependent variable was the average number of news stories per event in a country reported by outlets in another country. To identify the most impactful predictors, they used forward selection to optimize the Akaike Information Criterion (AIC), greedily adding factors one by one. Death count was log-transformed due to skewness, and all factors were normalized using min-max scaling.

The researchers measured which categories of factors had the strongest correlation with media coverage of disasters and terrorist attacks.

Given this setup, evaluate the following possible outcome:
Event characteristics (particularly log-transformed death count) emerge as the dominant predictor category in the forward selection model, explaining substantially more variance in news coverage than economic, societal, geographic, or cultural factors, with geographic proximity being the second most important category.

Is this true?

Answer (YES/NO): NO